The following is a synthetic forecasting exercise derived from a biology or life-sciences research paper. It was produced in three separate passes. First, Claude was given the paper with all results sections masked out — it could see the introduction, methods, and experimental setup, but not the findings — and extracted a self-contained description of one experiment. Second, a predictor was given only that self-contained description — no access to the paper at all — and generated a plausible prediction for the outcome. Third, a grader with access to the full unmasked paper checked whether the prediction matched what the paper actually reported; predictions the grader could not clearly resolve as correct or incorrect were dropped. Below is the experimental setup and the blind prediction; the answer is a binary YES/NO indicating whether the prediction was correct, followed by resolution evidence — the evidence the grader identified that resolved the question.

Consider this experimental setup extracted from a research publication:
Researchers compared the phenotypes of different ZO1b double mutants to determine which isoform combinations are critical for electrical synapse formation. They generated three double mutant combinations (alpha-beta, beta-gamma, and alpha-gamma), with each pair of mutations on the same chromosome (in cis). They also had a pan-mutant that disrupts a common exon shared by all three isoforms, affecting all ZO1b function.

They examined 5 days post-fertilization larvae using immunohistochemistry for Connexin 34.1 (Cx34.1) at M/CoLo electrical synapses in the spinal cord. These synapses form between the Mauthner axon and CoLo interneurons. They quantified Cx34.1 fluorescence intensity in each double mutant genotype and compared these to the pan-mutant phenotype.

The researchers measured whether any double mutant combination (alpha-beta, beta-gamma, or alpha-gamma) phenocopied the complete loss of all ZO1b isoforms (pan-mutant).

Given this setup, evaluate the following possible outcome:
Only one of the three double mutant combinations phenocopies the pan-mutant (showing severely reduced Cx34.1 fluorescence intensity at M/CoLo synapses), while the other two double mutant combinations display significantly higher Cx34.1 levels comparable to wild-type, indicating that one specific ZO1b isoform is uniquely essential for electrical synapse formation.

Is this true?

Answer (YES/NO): NO